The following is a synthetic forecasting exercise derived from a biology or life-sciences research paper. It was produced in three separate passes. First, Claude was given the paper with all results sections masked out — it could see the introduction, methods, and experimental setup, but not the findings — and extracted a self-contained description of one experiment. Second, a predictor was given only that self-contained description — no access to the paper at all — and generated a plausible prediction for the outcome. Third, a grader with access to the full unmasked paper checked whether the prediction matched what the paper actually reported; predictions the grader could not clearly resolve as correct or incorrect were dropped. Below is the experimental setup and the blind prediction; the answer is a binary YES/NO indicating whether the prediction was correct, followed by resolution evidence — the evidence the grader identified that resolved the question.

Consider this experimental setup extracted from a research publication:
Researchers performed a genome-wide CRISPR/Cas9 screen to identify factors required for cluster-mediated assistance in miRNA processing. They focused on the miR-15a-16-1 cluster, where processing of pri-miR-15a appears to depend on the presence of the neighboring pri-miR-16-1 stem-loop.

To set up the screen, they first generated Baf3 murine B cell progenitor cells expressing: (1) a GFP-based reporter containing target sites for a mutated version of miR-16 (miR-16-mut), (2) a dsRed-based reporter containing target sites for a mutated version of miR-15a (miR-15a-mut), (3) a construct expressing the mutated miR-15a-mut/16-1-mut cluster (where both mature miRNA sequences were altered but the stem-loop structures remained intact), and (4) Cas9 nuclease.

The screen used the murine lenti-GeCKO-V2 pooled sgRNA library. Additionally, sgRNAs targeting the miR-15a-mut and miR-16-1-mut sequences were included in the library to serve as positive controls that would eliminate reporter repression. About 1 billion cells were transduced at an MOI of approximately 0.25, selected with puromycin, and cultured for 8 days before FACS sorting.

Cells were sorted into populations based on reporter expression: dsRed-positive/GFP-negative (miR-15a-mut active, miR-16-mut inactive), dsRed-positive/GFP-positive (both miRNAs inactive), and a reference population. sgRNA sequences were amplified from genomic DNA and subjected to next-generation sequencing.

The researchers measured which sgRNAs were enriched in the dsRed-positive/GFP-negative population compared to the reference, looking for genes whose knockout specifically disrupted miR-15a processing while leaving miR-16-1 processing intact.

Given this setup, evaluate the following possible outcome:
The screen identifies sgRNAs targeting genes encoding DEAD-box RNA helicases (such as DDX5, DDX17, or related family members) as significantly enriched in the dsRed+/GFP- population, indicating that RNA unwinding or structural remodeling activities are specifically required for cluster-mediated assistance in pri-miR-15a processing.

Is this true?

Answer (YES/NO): NO